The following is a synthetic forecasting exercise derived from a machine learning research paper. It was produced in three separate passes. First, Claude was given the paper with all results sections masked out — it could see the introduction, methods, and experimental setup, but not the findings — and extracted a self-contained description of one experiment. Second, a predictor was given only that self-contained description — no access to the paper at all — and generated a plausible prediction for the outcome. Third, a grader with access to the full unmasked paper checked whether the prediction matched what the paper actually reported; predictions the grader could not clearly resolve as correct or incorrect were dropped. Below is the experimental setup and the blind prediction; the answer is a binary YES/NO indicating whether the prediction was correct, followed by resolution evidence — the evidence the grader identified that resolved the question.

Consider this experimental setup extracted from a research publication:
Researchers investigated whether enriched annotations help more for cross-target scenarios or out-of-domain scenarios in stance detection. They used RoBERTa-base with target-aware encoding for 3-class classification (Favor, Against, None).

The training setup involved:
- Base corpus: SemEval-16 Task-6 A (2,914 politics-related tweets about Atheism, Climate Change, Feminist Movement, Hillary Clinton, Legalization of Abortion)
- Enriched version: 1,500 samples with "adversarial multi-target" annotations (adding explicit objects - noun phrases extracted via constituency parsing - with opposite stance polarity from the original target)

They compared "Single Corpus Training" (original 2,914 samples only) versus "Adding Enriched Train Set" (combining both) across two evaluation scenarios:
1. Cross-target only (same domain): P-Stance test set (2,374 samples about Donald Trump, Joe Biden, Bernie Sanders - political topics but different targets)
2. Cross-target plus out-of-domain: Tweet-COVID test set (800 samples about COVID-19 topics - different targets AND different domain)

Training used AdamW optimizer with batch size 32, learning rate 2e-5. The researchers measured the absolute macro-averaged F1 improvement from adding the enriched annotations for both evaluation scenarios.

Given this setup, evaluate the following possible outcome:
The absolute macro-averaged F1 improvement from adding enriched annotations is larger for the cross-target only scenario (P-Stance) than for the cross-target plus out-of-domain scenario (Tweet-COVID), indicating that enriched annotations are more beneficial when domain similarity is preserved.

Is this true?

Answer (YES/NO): NO